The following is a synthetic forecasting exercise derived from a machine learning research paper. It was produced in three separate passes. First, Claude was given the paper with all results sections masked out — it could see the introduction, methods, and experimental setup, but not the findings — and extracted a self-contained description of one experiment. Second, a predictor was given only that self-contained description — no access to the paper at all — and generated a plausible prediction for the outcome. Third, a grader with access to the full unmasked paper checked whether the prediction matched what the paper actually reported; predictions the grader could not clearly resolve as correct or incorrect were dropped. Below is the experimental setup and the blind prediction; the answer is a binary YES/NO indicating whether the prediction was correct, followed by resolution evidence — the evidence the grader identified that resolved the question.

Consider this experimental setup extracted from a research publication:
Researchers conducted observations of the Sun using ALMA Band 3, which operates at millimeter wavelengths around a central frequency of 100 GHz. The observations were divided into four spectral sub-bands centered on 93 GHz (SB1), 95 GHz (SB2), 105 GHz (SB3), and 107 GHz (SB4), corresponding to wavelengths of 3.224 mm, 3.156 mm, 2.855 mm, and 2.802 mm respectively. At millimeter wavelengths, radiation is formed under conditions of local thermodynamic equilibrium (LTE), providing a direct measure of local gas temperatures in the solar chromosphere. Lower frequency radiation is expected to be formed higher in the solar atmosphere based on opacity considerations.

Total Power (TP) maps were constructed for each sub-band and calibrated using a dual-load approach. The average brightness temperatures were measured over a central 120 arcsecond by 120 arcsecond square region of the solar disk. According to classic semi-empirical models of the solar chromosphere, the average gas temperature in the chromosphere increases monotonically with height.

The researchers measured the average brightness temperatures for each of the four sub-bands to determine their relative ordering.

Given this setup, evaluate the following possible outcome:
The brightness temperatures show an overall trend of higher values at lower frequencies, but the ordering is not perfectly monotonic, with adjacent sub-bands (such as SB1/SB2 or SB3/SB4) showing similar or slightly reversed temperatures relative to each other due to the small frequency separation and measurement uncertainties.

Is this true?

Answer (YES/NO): NO